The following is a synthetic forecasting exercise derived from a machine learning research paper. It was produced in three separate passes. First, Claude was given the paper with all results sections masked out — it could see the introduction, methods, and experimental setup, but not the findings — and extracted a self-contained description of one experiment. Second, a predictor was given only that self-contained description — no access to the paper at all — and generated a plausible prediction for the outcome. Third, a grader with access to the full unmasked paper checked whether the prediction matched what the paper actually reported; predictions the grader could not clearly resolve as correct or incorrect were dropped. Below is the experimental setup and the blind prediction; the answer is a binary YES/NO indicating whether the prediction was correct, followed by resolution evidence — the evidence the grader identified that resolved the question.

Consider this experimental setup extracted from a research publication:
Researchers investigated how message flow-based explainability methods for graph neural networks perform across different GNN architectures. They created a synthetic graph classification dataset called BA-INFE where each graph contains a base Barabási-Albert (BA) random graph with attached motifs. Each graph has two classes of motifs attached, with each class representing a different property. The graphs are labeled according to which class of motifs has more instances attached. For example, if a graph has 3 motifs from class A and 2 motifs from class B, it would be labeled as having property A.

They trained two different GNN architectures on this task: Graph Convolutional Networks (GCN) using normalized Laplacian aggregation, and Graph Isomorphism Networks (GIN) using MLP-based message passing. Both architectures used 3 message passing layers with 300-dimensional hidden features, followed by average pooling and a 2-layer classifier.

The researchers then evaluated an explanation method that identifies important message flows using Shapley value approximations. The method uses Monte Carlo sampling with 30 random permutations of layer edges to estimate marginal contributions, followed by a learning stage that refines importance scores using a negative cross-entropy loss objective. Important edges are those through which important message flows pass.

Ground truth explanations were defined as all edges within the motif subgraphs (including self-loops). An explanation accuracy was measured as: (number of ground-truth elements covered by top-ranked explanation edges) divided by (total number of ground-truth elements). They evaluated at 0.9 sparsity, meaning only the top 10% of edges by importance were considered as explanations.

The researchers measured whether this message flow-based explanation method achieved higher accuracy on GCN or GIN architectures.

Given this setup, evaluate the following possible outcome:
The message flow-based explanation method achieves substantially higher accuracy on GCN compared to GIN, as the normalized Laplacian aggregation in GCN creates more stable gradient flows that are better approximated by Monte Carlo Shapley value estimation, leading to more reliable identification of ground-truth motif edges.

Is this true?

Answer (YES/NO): YES